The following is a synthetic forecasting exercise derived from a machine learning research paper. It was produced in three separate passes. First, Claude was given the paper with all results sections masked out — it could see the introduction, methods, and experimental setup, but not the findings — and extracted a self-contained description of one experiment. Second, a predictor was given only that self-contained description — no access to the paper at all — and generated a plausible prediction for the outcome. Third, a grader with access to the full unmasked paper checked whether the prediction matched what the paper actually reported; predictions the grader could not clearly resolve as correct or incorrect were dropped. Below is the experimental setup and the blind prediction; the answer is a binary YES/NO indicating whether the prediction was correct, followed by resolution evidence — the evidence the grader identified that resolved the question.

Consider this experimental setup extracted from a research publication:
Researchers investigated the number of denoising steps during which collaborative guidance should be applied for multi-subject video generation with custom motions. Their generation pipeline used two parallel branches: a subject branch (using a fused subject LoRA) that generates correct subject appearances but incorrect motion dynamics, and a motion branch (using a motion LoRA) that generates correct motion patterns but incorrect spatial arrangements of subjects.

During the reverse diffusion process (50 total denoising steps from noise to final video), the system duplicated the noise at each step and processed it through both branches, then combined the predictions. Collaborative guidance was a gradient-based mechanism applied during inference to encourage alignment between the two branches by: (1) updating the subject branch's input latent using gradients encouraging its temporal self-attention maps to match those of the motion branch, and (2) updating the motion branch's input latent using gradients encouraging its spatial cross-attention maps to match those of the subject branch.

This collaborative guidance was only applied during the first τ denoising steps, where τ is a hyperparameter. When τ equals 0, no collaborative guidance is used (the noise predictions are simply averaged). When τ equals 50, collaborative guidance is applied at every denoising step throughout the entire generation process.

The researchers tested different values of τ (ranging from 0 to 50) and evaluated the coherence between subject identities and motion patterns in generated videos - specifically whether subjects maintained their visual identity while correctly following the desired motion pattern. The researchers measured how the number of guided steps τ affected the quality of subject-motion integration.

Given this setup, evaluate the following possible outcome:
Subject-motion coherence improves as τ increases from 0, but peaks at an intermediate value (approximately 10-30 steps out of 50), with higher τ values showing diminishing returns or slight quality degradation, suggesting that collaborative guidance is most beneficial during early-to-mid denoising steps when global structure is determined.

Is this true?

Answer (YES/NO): YES